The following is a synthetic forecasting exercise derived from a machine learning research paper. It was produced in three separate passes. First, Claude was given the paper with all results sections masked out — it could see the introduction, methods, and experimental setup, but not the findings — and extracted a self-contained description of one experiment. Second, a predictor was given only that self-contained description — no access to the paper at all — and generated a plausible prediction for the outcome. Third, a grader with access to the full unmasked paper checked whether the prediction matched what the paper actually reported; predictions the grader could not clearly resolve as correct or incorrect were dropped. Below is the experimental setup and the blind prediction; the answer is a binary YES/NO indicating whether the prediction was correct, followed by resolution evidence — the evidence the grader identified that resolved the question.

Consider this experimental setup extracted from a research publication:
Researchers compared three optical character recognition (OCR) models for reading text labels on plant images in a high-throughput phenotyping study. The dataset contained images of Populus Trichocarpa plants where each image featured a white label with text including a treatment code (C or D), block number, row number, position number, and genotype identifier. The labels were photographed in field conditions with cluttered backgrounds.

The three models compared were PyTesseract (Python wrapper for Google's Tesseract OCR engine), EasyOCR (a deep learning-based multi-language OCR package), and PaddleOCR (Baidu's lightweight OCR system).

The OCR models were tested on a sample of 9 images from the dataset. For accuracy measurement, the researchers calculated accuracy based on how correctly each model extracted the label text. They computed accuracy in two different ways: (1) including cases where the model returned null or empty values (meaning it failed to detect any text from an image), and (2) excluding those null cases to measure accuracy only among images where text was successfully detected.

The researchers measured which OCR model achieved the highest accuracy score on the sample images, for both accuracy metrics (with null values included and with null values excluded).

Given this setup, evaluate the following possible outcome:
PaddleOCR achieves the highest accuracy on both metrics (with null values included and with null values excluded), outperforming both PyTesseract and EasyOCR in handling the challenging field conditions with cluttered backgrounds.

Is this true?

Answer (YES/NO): YES